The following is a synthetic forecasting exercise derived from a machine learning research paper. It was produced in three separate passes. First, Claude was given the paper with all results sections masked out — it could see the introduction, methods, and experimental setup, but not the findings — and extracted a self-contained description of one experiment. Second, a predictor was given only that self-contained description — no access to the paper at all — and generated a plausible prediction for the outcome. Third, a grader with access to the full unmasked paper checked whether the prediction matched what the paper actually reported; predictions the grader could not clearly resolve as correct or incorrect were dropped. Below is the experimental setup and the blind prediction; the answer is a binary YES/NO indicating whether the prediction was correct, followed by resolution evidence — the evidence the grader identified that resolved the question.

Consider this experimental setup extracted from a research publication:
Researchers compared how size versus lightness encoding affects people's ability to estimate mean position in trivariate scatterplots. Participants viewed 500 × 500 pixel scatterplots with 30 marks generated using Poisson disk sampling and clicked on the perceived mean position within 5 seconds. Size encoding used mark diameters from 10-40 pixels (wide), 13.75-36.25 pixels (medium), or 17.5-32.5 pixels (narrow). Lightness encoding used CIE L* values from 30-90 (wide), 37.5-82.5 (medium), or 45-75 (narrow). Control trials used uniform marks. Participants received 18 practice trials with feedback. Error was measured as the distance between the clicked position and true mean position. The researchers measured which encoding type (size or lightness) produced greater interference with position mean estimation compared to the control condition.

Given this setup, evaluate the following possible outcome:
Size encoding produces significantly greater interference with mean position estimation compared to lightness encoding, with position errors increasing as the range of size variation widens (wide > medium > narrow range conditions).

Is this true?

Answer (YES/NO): NO